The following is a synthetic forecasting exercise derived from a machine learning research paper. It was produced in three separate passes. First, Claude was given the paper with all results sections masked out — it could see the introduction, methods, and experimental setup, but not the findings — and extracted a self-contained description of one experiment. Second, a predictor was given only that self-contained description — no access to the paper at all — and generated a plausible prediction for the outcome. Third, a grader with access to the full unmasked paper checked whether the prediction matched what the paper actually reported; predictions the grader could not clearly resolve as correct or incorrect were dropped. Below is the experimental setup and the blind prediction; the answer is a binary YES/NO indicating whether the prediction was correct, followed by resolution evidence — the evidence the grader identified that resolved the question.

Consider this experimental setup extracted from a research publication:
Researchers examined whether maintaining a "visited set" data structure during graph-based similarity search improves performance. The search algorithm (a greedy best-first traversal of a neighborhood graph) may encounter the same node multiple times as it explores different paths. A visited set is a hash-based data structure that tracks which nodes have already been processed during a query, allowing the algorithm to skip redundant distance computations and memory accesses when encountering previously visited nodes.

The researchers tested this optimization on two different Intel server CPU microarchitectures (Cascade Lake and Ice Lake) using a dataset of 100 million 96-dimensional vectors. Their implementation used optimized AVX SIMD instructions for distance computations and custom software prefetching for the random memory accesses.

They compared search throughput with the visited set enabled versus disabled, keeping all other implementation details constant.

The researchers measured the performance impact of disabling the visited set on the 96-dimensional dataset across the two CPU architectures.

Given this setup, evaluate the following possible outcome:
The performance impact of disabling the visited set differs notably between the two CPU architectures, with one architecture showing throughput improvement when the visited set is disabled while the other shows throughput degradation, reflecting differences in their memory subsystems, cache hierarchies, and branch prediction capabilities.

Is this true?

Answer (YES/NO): NO